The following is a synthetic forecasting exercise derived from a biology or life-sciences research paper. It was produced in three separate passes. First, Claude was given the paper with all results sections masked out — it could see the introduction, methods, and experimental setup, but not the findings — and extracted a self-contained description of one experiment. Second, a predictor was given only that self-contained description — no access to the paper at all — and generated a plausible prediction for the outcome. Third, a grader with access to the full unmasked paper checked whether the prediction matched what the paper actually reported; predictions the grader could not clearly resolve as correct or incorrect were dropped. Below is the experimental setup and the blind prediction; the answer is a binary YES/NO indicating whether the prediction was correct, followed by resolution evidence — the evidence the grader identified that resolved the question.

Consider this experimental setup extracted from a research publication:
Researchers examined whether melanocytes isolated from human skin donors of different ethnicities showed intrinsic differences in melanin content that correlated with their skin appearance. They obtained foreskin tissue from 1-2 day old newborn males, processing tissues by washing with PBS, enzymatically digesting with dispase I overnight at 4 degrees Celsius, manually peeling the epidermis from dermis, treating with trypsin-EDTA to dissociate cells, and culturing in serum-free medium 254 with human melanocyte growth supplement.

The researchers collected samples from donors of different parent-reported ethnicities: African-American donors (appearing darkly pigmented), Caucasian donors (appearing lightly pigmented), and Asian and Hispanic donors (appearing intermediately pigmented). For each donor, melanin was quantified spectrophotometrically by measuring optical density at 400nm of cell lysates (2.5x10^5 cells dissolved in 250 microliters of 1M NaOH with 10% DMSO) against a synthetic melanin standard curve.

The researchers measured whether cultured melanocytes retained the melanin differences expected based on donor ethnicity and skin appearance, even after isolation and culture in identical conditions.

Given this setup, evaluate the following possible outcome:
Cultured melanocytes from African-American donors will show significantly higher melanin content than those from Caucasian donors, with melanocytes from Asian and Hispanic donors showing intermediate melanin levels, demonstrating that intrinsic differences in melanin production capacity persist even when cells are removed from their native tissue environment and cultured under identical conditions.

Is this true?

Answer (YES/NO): YES